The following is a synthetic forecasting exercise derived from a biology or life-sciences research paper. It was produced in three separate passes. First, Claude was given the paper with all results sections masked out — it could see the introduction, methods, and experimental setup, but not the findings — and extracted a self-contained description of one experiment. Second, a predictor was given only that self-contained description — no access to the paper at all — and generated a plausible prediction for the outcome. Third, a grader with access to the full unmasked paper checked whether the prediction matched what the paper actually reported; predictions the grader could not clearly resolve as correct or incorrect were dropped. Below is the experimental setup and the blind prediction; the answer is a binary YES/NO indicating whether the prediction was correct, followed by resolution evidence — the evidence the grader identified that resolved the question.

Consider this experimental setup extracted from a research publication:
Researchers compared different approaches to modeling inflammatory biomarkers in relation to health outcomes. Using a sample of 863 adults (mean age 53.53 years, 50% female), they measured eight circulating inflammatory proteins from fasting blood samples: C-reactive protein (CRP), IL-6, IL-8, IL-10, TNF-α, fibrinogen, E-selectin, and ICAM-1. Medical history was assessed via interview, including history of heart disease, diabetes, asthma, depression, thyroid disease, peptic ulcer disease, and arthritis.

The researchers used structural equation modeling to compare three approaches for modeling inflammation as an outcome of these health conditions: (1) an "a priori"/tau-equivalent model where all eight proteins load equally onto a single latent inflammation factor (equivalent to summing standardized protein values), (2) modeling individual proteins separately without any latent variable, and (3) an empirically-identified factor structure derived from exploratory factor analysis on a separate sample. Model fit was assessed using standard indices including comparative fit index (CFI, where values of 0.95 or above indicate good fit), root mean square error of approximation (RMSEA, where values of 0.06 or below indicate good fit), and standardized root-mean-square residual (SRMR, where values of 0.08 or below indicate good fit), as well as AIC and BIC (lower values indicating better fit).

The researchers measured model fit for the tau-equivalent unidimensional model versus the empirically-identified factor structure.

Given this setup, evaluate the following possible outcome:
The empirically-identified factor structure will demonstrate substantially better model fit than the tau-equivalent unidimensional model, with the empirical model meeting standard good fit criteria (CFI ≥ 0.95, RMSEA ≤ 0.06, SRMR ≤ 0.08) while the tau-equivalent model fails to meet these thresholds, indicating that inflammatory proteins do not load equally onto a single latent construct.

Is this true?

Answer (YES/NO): YES